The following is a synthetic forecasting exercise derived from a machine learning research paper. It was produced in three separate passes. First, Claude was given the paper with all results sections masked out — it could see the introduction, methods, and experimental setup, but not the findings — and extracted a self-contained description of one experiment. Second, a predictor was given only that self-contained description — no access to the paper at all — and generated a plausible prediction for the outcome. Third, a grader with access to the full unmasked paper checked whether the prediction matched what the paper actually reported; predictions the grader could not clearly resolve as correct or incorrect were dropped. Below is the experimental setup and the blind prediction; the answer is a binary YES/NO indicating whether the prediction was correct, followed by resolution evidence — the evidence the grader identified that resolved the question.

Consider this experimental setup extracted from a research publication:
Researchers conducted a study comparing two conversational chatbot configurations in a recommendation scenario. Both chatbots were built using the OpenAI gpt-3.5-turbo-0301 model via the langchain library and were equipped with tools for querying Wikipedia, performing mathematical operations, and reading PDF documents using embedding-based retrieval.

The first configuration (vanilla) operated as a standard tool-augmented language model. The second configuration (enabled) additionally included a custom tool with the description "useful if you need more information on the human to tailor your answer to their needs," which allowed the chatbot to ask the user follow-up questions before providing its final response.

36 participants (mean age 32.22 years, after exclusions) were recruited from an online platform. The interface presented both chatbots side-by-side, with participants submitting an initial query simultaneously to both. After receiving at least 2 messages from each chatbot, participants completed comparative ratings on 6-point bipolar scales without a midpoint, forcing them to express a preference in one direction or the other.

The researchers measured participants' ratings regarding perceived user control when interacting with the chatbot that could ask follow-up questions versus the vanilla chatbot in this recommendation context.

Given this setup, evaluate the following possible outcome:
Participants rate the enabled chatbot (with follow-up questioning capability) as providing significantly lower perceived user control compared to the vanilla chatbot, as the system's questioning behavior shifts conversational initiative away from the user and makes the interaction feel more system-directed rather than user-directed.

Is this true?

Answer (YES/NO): NO